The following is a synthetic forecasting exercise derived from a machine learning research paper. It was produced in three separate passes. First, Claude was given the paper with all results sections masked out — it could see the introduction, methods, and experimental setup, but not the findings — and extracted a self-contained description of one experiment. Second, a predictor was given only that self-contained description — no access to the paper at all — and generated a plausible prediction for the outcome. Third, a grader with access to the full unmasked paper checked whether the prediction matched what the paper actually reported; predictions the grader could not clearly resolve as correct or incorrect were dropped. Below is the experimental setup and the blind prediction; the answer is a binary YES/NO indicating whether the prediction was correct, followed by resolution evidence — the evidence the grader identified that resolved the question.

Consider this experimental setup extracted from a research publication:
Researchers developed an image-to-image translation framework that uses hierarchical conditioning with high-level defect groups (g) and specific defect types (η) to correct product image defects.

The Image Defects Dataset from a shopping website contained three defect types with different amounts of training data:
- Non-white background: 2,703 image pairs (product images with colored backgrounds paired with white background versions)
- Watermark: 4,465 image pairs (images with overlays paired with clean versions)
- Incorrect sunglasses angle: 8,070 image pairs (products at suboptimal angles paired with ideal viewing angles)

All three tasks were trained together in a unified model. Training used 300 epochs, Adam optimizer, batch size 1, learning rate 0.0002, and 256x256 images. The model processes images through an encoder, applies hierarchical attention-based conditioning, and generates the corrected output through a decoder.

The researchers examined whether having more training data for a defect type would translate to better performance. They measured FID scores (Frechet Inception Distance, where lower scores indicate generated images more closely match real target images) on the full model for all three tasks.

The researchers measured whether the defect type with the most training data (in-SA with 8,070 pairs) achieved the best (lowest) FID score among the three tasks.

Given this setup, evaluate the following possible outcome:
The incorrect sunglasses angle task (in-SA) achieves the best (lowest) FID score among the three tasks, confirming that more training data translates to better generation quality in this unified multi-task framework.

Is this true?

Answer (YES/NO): NO